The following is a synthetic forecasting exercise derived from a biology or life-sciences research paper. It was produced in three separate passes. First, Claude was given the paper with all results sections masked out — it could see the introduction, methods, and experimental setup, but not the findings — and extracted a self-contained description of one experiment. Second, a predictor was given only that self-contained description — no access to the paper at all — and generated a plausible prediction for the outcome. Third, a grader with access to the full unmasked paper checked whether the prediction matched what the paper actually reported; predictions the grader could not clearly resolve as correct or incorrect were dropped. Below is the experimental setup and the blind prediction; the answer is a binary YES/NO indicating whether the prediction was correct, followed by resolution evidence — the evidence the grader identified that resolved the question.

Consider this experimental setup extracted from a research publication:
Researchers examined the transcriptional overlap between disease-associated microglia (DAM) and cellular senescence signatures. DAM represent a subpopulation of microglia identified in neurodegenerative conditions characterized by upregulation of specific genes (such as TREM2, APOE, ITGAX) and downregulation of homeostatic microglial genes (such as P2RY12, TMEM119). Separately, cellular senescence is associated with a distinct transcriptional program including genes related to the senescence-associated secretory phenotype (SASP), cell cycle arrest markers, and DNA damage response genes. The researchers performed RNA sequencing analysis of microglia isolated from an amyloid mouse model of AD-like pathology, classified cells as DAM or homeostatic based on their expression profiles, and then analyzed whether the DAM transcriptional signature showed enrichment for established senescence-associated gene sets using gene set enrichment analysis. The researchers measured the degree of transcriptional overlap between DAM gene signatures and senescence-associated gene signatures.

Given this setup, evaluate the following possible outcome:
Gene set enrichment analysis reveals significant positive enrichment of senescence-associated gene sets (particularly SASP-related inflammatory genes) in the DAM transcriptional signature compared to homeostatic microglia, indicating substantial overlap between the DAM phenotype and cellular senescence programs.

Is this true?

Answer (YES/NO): NO